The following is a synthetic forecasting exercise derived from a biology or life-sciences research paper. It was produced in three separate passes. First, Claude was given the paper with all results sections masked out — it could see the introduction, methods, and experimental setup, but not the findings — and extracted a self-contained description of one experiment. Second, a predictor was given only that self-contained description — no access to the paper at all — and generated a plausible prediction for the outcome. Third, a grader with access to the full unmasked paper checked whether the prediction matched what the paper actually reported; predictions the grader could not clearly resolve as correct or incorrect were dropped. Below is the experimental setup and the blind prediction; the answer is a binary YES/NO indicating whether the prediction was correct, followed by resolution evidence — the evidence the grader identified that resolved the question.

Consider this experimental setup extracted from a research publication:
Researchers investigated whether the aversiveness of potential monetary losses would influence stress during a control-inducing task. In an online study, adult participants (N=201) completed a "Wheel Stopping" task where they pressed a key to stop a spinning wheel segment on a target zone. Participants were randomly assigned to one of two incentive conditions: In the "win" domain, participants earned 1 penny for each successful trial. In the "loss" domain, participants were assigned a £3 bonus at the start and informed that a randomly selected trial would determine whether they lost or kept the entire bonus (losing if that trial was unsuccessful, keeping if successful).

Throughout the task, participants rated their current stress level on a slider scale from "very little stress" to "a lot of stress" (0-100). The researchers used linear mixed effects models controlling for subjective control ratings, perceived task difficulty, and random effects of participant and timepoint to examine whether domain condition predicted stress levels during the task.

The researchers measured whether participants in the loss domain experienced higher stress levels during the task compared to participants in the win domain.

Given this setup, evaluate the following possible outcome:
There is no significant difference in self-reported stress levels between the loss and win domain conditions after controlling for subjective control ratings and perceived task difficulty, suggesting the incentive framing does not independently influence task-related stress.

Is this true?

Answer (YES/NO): NO